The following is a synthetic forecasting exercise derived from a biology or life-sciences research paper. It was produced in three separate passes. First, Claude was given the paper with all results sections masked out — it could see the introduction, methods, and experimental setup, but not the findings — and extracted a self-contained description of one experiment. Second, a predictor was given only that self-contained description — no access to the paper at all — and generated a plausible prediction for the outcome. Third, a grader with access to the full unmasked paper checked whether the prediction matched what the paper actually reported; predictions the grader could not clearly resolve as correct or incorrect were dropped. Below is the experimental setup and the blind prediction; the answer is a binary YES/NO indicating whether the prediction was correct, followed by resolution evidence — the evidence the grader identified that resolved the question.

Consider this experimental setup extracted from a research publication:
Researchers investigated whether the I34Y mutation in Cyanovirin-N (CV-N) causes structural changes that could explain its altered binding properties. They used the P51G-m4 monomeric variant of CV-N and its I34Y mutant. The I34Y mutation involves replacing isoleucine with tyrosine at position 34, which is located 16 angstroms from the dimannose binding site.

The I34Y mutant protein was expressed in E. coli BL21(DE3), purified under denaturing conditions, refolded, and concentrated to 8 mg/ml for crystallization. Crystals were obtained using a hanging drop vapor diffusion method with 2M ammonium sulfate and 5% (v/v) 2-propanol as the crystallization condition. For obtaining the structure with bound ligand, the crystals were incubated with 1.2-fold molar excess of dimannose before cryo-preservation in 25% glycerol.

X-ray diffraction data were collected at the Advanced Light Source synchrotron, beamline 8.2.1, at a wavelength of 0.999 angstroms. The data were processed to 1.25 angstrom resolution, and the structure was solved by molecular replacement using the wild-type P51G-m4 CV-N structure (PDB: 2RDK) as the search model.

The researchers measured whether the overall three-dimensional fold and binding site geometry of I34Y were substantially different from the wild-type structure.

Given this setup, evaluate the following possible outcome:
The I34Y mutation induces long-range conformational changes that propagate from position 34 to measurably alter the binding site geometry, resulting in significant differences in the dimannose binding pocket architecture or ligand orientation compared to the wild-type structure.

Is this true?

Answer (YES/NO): NO